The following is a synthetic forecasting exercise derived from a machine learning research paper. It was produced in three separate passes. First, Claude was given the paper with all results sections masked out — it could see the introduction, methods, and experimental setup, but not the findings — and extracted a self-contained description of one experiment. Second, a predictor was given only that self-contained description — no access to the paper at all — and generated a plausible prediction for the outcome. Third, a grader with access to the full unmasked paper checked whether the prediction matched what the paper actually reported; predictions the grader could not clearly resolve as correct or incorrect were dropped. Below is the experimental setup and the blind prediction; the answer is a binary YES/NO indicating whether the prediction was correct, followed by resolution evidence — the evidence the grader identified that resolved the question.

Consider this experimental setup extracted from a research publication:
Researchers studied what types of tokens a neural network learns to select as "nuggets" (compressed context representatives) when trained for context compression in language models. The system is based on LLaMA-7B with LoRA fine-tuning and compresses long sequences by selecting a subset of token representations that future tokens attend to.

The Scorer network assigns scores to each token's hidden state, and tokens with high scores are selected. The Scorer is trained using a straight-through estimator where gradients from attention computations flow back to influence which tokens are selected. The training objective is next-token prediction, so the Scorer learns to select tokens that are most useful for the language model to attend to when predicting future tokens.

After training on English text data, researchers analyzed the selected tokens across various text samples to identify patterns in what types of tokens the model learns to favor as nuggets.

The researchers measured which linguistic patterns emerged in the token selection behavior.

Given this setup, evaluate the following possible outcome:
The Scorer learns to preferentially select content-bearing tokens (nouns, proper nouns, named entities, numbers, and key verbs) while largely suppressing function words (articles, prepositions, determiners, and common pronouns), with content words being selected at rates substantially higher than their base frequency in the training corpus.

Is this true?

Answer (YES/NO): NO